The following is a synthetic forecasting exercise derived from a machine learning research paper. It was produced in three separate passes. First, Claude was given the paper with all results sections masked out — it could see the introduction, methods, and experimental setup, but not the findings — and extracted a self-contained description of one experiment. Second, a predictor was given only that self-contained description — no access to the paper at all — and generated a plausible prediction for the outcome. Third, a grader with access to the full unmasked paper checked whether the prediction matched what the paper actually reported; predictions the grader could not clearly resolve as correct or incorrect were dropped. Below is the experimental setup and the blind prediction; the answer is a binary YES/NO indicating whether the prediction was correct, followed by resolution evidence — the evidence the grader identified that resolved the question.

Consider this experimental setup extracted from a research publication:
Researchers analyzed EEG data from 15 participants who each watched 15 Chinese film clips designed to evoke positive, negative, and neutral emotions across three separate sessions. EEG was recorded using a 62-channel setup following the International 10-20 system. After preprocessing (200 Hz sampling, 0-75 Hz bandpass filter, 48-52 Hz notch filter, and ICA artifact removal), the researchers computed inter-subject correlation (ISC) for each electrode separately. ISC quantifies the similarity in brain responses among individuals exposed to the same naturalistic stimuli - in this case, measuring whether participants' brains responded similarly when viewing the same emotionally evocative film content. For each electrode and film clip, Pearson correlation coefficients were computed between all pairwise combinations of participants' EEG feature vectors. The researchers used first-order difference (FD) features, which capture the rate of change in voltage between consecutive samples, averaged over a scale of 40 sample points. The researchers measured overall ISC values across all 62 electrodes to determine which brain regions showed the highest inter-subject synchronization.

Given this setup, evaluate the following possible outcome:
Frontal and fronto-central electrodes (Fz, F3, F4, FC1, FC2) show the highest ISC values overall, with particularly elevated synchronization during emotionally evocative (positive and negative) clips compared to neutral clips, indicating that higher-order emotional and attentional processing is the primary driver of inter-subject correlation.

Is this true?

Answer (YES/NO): NO